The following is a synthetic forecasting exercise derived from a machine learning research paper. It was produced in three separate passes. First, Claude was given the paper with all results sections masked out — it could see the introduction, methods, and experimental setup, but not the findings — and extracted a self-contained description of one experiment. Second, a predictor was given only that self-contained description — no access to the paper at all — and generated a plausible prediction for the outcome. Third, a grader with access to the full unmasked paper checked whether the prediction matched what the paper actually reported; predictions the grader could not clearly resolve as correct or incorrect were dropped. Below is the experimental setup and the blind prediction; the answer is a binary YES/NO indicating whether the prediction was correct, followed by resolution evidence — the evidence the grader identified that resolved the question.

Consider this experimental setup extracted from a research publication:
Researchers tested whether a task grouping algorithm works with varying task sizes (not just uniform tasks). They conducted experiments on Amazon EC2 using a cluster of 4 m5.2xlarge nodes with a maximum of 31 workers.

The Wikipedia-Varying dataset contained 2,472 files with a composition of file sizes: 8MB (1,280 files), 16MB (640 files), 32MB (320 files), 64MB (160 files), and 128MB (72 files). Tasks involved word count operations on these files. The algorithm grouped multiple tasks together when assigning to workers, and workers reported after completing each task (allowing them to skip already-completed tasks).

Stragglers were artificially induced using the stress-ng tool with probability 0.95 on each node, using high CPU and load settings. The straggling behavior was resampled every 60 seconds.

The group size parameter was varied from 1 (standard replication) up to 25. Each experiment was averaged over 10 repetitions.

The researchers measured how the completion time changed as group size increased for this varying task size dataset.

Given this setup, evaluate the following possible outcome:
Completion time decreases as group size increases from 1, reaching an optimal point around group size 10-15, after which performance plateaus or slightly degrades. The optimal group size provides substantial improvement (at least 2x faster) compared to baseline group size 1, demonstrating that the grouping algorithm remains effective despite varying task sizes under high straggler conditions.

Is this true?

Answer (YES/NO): NO